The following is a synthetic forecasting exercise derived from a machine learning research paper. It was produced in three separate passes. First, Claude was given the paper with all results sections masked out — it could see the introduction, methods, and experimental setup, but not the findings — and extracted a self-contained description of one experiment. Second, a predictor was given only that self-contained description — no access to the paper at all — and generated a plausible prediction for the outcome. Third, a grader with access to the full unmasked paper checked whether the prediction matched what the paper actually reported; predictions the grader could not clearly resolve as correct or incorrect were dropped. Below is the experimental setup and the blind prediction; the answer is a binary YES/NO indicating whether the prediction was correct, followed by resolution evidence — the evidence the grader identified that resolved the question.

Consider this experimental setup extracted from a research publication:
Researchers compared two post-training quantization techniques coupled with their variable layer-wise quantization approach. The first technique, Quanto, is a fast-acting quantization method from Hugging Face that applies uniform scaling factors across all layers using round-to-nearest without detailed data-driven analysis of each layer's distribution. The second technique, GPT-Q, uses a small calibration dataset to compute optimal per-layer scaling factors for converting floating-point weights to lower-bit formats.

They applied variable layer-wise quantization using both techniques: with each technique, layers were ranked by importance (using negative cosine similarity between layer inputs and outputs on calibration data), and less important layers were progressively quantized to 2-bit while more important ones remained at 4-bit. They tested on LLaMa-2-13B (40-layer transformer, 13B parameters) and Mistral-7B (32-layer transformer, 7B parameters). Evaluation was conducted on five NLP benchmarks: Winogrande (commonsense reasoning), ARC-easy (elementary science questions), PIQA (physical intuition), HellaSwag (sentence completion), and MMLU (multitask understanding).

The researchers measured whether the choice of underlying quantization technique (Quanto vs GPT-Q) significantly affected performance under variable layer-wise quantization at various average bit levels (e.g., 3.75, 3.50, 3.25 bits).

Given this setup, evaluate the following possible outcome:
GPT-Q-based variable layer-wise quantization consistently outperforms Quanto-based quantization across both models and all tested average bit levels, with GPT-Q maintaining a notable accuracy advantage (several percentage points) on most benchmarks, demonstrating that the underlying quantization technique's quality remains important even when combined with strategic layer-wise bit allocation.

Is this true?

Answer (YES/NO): YES